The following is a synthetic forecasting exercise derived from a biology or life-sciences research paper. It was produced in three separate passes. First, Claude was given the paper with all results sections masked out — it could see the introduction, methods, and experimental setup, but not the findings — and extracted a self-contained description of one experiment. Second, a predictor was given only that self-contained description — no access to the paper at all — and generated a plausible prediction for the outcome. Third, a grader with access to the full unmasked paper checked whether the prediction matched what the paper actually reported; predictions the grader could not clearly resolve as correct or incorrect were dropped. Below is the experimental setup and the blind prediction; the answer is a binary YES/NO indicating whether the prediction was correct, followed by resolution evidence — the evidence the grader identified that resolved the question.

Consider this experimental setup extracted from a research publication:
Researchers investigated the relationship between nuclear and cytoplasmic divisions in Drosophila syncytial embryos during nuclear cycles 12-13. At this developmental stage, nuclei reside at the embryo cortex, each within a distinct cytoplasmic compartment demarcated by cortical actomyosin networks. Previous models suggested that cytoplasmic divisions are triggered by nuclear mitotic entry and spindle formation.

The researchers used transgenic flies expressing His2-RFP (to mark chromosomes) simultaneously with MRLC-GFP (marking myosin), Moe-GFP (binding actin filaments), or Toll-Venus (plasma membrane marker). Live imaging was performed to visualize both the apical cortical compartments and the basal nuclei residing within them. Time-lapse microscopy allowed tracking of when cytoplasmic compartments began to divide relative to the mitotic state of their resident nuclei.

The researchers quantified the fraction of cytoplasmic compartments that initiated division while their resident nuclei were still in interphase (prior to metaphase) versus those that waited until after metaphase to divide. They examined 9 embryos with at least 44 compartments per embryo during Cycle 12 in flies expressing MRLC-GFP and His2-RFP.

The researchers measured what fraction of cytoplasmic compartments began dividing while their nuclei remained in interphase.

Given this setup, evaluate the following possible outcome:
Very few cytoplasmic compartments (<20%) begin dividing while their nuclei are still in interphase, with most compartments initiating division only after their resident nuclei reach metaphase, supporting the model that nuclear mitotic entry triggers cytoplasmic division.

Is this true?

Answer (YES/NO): NO